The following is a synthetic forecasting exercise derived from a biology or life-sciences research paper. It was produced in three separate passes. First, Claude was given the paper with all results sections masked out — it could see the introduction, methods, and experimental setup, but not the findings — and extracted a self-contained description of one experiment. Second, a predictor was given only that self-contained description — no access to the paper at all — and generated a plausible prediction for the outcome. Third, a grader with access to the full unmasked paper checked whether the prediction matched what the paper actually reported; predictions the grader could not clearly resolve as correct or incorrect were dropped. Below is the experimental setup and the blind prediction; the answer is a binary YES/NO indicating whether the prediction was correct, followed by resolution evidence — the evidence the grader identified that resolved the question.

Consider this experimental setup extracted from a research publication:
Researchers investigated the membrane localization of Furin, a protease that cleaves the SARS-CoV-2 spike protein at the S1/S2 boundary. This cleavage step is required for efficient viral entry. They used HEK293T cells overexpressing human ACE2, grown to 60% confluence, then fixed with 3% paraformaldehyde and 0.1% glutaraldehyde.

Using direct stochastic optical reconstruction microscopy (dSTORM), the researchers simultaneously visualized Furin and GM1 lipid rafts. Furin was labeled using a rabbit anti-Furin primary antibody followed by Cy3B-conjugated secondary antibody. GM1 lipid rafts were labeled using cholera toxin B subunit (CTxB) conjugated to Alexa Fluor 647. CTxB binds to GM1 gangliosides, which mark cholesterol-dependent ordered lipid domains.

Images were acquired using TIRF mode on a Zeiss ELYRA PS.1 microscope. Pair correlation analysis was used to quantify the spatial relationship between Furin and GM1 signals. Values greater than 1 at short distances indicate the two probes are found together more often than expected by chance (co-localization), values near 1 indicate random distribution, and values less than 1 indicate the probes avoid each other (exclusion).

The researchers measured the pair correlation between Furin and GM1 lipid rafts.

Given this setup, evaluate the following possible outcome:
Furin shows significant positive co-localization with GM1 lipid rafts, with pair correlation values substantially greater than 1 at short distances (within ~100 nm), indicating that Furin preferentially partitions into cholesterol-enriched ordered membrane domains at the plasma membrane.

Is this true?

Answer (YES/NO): YES